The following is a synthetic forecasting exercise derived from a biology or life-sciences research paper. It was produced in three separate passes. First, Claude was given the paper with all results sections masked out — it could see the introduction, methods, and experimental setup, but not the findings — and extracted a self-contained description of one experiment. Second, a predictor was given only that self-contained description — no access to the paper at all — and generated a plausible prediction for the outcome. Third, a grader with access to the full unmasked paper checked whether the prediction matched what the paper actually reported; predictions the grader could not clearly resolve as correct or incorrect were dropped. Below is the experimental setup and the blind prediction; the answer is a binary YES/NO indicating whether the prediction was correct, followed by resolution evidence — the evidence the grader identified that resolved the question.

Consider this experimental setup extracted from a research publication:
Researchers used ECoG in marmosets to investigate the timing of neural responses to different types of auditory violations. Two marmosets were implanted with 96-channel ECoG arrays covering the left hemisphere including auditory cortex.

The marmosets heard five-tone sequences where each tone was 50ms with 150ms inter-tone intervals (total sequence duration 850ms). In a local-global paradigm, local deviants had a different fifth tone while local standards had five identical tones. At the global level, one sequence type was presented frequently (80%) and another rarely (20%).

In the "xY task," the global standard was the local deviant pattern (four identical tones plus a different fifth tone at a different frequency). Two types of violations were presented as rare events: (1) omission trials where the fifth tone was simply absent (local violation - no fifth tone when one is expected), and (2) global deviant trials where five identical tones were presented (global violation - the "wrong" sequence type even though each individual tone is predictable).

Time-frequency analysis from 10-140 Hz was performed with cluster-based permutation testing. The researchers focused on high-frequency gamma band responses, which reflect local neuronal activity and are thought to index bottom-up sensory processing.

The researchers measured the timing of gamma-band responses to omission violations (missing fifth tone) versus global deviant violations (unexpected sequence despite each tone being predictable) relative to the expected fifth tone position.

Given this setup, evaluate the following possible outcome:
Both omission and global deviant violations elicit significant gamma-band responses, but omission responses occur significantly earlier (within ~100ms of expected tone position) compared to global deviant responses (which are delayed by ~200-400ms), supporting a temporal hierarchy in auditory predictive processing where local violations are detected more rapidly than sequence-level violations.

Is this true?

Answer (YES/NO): YES